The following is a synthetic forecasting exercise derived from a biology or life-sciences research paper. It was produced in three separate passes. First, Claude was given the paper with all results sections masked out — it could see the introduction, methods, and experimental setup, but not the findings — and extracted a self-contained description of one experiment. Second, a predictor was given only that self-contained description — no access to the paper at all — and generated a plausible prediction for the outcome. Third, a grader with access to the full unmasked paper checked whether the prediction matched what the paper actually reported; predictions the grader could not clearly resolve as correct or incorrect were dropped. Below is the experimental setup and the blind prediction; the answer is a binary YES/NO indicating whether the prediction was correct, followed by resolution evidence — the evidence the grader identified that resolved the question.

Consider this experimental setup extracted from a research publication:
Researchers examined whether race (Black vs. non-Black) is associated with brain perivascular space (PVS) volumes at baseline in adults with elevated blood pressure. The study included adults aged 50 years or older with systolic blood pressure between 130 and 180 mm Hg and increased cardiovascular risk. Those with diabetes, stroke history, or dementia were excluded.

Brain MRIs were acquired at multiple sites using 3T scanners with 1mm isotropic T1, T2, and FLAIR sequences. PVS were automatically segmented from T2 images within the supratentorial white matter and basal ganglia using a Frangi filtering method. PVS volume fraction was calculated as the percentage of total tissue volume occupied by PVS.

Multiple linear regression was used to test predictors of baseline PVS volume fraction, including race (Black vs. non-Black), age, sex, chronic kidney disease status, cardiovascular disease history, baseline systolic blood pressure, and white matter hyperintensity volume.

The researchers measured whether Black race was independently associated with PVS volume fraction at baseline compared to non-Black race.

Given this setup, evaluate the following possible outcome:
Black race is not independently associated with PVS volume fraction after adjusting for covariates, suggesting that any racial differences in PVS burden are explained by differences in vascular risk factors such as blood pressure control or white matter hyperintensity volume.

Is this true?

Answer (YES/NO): NO